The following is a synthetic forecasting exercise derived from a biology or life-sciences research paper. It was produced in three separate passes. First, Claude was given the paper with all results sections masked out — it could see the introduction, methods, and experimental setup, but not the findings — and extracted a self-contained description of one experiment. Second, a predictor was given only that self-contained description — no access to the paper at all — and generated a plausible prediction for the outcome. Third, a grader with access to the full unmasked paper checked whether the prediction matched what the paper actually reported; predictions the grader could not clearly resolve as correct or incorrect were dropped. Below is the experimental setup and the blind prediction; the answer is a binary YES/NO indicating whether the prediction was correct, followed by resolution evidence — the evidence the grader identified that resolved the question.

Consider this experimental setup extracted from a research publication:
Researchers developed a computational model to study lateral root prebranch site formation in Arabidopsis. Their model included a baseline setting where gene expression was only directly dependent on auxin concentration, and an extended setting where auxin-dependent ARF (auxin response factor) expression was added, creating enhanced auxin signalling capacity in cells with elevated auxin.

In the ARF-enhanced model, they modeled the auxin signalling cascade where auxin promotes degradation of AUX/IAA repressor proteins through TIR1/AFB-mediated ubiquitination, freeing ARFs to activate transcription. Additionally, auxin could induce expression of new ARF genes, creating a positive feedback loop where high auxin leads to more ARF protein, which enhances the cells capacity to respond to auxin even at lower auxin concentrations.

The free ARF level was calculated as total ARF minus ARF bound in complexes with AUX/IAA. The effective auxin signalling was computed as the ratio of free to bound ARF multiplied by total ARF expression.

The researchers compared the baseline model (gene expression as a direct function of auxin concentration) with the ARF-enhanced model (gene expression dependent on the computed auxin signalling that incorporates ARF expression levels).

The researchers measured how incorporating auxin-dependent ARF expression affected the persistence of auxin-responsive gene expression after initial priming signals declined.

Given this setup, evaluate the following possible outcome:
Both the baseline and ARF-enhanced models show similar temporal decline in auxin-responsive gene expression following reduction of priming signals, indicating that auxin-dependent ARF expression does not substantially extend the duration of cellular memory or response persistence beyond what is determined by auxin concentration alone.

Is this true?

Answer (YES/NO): NO